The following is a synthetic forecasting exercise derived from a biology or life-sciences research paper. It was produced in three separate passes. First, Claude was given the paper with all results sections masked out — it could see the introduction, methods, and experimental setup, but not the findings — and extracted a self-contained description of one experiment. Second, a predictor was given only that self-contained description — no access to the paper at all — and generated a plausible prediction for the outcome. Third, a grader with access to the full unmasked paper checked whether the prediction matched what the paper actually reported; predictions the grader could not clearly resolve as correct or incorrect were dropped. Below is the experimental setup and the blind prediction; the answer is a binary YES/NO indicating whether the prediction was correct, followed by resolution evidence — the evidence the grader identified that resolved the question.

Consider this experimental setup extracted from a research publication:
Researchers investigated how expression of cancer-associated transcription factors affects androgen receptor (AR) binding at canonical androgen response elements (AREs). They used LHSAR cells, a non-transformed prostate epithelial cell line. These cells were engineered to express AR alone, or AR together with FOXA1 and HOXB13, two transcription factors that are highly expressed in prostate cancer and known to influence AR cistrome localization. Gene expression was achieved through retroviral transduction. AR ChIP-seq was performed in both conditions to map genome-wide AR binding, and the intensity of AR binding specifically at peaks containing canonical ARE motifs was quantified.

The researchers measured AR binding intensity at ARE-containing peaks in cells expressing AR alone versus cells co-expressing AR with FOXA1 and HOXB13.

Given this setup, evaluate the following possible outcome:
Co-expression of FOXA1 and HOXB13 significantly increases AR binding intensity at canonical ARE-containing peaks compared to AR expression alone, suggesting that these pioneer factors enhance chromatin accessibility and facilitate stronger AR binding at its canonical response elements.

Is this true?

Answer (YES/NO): NO